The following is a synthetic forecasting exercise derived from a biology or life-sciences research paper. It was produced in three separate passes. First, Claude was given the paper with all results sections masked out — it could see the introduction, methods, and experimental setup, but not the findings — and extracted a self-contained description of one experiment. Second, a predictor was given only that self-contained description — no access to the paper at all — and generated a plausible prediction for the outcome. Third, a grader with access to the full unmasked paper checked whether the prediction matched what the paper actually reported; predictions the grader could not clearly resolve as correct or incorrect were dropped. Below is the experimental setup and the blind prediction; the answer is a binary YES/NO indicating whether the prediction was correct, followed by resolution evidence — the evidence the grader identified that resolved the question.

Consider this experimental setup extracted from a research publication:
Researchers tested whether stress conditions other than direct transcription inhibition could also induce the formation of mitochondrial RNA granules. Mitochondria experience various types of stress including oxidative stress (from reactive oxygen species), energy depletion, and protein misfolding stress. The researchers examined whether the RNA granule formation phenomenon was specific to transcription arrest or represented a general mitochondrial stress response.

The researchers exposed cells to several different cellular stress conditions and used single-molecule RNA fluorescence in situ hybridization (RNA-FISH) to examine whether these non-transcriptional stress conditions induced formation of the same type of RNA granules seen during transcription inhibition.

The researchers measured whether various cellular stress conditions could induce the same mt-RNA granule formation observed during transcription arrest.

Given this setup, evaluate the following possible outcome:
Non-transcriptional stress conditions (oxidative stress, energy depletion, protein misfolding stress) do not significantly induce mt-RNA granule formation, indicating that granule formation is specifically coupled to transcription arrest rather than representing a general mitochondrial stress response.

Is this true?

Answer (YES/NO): YES